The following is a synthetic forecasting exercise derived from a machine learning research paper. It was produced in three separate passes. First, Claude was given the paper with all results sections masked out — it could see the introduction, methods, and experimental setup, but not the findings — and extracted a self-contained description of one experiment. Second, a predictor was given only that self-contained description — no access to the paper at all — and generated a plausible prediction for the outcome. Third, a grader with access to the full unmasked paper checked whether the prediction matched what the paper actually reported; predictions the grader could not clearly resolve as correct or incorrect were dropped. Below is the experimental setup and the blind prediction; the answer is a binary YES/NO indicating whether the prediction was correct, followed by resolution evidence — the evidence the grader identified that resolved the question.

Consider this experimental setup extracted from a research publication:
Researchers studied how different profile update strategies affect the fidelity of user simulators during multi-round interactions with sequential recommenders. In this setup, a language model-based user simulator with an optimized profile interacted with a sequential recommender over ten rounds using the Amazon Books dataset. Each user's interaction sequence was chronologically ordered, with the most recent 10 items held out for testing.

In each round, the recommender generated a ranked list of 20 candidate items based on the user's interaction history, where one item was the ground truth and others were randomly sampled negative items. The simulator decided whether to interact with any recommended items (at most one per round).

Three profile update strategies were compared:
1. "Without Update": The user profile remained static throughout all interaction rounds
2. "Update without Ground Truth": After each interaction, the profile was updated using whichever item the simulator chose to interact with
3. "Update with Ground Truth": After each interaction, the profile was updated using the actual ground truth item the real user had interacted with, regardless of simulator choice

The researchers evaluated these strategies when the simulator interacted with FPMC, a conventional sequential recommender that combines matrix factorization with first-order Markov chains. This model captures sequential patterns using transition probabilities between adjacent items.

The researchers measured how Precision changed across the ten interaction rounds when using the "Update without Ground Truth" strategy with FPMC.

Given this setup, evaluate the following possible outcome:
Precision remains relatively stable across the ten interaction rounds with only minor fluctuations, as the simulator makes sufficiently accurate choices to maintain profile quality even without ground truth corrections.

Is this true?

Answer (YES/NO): NO